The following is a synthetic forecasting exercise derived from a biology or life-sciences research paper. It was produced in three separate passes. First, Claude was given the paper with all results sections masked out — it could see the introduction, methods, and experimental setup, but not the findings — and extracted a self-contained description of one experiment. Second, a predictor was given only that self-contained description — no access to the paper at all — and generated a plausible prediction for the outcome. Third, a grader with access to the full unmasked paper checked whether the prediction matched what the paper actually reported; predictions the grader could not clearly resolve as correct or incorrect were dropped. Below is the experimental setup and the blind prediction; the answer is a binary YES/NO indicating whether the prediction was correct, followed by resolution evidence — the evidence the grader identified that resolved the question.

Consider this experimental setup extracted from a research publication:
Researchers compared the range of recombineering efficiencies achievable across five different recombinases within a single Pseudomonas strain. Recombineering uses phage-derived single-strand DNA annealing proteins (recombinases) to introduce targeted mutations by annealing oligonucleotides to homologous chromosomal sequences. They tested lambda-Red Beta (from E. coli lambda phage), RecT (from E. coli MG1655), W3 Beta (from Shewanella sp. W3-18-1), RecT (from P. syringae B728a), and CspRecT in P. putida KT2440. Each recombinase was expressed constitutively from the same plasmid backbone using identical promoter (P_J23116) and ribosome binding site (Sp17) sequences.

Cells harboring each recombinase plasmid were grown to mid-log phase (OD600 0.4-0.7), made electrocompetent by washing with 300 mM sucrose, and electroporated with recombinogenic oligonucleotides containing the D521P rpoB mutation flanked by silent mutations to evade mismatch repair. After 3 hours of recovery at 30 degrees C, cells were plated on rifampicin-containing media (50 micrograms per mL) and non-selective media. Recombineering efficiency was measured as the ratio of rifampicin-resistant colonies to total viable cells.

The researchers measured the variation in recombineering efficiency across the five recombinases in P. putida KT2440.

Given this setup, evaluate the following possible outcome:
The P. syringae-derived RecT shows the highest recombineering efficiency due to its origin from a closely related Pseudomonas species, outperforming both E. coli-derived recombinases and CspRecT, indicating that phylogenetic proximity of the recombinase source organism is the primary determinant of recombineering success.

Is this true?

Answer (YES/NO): NO